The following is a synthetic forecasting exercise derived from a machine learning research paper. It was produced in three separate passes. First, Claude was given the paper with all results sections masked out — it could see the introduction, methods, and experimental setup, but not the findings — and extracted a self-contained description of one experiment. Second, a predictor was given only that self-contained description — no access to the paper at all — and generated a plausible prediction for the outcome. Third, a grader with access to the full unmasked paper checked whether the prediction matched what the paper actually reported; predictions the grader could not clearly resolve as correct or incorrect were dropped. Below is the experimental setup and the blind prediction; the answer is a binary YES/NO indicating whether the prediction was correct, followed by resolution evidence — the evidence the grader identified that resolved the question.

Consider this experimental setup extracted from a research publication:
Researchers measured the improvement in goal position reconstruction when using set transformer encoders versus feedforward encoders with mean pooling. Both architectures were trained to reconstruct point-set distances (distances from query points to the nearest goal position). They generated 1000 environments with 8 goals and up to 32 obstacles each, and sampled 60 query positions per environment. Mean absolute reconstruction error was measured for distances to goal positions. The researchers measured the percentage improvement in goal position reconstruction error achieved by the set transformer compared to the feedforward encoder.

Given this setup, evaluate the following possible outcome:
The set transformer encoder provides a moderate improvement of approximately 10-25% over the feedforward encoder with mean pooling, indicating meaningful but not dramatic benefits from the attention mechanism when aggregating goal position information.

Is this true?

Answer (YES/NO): NO